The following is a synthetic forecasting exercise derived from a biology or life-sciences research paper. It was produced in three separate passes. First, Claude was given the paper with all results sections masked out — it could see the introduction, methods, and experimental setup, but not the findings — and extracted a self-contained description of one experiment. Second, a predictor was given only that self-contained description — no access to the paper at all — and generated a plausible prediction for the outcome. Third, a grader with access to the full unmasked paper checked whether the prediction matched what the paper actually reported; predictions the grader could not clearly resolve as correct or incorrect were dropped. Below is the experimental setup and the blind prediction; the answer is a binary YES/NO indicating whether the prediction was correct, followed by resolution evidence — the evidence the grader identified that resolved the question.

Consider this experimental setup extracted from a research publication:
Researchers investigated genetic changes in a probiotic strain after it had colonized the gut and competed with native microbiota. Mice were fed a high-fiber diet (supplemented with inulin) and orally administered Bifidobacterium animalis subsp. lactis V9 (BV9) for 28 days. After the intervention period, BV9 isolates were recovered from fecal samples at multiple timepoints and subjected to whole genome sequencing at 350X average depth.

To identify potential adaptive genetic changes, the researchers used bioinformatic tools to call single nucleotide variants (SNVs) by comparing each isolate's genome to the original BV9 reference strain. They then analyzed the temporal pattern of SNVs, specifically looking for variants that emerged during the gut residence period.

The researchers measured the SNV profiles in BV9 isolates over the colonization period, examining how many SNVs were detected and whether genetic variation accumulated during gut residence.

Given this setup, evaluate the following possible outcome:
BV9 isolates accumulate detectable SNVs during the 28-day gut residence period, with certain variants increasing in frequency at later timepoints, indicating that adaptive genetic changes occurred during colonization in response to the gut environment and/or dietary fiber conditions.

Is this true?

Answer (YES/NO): NO